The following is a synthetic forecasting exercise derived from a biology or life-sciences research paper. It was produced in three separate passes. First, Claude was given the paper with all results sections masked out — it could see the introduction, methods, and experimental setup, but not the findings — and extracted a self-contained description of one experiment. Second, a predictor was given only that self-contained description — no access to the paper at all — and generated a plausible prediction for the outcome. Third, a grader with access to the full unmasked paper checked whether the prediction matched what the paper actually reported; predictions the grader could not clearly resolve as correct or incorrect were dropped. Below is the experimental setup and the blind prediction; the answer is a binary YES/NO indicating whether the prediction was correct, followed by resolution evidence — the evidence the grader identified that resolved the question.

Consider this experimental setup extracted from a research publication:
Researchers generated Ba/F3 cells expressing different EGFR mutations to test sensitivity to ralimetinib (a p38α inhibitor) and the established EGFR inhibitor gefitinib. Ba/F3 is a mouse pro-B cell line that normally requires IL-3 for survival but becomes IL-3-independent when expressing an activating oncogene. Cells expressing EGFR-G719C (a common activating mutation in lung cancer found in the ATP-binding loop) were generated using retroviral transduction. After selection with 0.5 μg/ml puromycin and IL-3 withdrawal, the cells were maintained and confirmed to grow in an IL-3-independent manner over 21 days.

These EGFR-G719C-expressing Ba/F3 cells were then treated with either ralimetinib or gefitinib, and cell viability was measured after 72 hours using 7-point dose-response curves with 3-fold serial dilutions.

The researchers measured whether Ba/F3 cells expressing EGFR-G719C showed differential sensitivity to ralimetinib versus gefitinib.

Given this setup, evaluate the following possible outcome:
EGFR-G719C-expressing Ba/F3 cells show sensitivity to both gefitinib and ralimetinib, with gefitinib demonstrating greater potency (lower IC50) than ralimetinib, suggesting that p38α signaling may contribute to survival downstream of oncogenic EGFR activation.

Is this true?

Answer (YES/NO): NO